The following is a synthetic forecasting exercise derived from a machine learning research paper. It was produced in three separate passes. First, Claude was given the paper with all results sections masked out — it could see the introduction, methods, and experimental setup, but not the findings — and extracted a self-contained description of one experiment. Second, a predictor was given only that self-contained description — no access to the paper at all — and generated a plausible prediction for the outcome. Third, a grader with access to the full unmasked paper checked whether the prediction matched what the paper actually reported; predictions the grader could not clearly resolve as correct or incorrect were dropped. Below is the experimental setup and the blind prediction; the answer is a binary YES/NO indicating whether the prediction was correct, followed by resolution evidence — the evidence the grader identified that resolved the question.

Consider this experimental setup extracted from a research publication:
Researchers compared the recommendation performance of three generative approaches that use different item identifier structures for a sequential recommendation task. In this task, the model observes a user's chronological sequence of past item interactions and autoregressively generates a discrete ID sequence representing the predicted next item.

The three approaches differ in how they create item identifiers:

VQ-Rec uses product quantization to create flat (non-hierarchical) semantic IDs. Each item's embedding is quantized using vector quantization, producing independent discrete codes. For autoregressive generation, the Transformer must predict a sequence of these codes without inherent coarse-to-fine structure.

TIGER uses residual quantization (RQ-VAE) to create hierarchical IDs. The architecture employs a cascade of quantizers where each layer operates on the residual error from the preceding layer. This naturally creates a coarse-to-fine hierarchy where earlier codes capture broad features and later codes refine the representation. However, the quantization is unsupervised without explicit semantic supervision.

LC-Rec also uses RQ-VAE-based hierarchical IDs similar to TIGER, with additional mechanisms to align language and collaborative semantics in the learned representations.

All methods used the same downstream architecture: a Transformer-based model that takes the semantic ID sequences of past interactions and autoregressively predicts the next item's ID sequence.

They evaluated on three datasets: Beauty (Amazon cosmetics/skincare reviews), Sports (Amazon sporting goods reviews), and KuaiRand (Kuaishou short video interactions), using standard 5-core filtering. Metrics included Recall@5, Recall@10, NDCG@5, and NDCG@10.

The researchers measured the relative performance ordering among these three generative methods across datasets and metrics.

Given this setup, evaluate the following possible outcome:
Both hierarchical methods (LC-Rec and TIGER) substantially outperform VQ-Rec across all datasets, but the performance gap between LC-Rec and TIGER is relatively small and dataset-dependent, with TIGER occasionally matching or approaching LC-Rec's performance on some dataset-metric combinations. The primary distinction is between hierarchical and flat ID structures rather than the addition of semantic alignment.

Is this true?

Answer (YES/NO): NO